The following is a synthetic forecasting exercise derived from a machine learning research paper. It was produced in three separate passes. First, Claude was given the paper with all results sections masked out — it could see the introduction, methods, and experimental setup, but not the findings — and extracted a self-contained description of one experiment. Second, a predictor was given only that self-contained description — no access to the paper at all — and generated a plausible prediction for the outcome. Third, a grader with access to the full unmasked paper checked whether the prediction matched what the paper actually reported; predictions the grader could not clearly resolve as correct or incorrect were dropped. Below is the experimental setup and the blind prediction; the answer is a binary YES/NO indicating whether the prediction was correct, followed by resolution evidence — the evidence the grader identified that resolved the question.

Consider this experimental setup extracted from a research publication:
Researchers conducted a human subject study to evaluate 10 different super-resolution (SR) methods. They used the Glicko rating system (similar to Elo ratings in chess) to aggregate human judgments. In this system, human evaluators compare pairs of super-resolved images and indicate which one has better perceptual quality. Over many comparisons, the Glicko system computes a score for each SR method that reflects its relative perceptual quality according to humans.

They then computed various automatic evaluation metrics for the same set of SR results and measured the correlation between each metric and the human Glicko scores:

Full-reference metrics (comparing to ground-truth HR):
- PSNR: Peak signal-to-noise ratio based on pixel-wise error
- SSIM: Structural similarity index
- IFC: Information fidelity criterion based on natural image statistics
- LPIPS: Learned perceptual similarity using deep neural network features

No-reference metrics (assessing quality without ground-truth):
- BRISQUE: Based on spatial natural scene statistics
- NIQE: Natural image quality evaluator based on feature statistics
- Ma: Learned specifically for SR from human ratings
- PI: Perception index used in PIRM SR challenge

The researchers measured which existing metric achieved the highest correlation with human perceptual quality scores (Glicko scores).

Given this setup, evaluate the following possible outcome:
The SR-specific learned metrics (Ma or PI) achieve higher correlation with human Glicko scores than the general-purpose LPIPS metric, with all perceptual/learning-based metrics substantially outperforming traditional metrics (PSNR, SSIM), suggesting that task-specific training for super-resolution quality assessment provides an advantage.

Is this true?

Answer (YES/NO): NO